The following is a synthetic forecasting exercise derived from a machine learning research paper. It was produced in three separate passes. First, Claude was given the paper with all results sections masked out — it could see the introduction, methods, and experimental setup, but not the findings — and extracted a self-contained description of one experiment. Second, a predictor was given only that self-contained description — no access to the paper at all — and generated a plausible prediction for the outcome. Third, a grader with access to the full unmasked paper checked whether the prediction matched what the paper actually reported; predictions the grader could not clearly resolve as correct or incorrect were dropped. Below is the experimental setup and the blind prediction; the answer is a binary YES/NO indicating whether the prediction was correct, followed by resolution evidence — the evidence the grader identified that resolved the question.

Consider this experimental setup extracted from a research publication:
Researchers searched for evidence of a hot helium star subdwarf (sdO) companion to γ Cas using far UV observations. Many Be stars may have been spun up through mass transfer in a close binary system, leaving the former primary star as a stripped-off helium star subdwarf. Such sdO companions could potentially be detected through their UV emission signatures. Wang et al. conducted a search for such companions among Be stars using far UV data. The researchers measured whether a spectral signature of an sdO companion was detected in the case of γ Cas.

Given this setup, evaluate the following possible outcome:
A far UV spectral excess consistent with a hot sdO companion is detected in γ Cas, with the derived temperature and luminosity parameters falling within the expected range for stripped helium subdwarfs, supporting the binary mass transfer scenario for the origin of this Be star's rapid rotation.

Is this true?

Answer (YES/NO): NO